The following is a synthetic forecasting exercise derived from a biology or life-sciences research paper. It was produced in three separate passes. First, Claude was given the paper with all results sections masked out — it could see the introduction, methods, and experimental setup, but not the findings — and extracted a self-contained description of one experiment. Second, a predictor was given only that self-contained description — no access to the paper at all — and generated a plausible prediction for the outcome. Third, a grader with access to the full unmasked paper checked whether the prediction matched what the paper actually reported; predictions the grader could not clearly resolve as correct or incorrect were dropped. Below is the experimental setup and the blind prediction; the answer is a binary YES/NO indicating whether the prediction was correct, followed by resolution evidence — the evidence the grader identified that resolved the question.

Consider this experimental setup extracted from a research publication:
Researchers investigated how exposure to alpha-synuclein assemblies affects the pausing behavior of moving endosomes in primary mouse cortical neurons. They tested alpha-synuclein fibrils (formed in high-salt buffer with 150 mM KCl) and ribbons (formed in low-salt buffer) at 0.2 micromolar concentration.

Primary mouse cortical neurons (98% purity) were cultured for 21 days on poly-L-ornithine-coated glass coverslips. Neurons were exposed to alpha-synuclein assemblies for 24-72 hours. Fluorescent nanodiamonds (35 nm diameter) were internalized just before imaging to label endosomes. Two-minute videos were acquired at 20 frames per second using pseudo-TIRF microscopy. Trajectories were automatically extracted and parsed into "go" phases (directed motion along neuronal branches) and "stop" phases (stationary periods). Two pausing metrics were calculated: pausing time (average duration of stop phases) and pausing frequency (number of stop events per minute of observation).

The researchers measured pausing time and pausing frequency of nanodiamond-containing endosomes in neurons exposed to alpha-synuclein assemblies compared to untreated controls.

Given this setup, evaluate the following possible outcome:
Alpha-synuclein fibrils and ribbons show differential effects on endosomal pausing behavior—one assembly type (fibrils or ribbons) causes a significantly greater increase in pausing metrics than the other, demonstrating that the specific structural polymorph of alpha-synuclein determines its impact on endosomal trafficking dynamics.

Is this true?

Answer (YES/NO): NO